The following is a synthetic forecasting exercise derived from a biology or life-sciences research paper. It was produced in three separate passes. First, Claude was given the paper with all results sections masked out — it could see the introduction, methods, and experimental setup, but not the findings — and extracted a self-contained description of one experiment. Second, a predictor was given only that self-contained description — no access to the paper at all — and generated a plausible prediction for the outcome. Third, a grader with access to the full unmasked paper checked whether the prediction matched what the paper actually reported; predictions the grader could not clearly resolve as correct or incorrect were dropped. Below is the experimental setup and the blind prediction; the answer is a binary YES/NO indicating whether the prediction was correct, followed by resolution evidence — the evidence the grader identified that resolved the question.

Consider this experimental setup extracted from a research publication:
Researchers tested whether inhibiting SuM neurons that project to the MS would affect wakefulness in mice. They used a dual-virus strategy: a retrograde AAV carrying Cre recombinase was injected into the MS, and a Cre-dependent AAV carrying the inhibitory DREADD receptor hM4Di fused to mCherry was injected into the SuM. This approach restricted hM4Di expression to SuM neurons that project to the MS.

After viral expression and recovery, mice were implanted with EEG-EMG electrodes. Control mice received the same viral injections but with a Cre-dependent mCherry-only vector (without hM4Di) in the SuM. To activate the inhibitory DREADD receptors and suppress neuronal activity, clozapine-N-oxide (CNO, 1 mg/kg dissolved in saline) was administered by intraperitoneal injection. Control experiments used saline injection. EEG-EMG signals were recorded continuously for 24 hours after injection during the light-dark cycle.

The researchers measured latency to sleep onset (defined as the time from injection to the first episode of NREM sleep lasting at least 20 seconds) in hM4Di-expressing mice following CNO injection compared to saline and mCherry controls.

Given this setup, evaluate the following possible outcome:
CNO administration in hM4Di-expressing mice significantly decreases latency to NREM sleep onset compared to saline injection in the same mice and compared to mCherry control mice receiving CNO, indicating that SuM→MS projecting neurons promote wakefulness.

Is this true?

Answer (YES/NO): NO